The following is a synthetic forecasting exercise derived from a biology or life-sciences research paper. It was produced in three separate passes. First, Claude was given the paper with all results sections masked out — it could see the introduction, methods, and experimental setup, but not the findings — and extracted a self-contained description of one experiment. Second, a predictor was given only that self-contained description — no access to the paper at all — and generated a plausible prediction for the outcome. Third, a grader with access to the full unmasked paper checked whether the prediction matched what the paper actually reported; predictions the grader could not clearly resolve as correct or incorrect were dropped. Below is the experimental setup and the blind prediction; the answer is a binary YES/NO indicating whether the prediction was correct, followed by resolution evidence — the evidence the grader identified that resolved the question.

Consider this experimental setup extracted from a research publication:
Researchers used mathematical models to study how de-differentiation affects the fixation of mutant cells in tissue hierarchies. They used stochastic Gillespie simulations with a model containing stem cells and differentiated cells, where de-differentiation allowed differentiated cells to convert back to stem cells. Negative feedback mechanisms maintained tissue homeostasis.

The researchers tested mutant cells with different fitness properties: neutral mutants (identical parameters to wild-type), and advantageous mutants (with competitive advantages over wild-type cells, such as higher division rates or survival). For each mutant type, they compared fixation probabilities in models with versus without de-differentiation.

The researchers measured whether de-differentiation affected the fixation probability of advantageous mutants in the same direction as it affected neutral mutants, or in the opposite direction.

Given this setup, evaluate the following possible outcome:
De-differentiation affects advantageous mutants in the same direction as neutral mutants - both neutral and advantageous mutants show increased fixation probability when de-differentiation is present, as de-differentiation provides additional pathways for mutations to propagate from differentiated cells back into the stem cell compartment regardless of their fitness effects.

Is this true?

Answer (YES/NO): NO